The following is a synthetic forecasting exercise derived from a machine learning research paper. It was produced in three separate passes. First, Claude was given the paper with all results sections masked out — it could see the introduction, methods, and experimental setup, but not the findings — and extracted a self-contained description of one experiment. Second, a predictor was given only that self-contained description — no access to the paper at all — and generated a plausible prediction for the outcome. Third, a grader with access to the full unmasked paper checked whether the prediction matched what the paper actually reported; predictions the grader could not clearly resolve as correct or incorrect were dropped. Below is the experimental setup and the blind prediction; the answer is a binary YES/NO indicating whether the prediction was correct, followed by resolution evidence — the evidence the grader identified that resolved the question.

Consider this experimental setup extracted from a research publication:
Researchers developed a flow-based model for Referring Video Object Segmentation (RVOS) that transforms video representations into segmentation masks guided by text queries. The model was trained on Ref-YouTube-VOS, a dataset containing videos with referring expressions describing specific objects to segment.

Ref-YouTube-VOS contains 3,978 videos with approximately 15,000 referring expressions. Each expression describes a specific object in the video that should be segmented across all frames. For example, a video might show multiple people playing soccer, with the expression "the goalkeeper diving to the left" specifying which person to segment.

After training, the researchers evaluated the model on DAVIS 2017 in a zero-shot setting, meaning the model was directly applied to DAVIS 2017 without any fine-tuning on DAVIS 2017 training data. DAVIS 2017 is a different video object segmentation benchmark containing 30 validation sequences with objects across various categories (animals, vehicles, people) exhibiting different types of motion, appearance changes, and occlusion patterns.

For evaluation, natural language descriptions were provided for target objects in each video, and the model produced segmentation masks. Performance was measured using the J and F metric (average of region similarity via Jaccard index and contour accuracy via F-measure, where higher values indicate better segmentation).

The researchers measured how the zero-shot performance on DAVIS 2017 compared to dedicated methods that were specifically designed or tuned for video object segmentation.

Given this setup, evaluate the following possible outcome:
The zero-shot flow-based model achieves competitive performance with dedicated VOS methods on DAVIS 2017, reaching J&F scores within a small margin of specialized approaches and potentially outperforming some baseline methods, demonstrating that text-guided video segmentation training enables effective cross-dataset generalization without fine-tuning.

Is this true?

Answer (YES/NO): NO